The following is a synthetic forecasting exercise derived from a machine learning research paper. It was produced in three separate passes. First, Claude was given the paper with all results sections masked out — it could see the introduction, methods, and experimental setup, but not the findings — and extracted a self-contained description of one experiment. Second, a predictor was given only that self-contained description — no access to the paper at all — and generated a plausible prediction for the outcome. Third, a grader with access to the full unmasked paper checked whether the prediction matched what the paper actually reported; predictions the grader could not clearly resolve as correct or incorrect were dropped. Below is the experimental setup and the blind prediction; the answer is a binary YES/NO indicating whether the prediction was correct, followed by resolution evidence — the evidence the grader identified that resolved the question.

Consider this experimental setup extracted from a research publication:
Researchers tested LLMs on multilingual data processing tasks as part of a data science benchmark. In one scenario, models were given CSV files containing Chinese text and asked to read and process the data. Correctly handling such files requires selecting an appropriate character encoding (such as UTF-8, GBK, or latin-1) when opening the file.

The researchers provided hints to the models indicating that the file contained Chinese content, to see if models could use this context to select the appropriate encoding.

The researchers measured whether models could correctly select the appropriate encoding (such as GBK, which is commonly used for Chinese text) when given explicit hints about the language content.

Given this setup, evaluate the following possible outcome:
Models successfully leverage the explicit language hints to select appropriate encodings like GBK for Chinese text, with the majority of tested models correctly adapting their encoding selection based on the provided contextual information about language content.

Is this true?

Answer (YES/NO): NO